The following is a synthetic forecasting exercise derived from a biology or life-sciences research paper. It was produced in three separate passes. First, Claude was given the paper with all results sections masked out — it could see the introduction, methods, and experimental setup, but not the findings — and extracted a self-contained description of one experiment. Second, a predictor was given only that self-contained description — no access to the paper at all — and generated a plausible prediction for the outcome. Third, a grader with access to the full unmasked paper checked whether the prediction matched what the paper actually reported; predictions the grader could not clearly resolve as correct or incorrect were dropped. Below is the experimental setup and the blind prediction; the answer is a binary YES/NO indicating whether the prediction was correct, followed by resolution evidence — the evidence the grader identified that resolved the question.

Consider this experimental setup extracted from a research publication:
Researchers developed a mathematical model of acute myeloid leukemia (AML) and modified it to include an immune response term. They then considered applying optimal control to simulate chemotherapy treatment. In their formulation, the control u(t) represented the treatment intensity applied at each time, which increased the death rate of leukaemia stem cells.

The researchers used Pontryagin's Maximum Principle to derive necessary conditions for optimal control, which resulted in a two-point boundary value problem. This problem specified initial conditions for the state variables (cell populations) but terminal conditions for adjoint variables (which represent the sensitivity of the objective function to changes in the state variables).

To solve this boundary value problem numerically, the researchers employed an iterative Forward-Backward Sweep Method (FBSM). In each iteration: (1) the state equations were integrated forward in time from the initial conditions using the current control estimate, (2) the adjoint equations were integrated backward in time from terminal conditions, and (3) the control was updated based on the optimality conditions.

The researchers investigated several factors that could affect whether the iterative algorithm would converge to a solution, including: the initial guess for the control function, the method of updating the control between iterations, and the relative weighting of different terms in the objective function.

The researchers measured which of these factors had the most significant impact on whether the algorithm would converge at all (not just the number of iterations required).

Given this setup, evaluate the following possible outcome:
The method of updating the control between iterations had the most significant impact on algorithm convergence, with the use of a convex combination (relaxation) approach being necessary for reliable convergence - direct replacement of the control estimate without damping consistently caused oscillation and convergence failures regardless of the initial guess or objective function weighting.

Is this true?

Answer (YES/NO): NO